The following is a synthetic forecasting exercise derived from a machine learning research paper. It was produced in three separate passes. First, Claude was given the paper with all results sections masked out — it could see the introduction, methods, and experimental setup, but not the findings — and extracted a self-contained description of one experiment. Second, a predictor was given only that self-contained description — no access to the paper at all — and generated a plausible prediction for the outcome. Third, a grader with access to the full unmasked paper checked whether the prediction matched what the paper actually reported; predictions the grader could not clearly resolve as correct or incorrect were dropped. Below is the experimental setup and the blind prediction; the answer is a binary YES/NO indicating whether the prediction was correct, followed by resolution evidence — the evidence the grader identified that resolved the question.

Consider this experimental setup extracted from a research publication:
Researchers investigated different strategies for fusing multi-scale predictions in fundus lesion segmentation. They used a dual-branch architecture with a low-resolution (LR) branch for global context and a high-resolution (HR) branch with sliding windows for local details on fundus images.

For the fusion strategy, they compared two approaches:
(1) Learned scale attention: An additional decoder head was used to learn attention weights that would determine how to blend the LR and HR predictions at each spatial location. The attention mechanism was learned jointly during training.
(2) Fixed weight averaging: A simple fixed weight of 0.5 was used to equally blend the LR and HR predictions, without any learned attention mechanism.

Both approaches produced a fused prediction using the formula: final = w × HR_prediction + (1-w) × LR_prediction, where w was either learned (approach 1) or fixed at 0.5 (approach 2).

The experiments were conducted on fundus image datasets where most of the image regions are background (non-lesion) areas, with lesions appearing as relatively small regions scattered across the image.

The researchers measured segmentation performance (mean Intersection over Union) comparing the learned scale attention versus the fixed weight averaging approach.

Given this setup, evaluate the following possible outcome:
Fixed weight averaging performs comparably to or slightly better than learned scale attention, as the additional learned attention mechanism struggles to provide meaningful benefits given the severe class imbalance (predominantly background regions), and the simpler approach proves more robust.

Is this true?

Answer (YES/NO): YES